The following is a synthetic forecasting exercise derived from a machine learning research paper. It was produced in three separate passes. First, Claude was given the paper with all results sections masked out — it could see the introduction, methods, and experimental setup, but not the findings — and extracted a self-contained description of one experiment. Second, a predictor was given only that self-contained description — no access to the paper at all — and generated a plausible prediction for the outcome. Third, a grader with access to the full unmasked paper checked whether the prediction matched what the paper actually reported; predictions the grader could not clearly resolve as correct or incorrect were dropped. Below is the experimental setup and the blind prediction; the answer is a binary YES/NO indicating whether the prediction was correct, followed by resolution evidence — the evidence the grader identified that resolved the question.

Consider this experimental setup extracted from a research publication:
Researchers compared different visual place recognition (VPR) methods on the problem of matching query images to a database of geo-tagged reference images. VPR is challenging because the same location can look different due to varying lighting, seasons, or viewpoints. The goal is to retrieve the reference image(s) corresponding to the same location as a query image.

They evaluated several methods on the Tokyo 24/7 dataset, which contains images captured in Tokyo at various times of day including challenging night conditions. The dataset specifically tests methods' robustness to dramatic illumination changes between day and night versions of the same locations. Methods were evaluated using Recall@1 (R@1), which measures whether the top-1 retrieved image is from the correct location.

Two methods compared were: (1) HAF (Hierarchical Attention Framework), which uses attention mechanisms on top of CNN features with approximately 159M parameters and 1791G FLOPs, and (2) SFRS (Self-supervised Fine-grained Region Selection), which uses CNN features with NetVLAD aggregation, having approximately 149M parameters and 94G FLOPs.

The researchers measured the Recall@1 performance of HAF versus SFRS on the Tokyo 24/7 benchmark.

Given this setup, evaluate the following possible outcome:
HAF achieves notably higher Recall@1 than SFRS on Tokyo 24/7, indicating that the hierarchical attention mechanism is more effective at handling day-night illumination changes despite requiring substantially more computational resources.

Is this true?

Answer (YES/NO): NO